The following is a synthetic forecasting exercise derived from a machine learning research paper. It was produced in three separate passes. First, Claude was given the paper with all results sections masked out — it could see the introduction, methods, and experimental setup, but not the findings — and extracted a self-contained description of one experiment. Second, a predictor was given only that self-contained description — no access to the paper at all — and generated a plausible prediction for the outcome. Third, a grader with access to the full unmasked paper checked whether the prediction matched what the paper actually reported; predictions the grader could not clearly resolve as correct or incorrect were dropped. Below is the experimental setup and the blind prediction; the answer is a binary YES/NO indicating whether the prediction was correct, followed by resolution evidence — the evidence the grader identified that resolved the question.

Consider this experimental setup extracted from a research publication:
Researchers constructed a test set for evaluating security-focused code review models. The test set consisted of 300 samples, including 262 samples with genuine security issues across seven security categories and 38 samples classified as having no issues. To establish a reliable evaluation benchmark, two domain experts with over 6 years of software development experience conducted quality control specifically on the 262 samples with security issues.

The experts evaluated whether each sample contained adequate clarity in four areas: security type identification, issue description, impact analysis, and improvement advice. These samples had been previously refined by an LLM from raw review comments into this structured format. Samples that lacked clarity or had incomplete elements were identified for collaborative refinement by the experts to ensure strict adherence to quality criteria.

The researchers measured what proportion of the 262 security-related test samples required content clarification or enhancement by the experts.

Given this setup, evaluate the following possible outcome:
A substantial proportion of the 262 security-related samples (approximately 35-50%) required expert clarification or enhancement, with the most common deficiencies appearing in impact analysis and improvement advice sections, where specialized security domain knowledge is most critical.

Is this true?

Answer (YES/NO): NO